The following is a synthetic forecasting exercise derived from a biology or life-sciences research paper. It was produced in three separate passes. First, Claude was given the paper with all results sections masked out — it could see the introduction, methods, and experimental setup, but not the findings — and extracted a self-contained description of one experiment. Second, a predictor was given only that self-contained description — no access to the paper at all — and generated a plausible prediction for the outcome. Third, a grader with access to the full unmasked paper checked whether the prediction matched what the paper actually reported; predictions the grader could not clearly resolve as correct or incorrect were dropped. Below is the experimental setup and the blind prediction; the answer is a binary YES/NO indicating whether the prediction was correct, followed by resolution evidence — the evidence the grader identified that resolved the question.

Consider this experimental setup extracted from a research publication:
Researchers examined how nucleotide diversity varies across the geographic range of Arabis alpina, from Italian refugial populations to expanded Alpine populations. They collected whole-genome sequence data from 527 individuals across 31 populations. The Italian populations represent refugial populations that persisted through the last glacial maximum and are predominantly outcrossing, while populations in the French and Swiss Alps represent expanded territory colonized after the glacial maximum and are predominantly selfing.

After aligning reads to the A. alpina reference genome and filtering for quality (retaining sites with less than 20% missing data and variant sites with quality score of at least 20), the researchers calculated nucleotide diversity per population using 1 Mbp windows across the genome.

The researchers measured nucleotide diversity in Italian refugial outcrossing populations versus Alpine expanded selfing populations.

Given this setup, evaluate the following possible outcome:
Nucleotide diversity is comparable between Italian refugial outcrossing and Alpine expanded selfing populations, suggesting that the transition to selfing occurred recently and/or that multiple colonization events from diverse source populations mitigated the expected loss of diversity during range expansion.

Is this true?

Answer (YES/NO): NO